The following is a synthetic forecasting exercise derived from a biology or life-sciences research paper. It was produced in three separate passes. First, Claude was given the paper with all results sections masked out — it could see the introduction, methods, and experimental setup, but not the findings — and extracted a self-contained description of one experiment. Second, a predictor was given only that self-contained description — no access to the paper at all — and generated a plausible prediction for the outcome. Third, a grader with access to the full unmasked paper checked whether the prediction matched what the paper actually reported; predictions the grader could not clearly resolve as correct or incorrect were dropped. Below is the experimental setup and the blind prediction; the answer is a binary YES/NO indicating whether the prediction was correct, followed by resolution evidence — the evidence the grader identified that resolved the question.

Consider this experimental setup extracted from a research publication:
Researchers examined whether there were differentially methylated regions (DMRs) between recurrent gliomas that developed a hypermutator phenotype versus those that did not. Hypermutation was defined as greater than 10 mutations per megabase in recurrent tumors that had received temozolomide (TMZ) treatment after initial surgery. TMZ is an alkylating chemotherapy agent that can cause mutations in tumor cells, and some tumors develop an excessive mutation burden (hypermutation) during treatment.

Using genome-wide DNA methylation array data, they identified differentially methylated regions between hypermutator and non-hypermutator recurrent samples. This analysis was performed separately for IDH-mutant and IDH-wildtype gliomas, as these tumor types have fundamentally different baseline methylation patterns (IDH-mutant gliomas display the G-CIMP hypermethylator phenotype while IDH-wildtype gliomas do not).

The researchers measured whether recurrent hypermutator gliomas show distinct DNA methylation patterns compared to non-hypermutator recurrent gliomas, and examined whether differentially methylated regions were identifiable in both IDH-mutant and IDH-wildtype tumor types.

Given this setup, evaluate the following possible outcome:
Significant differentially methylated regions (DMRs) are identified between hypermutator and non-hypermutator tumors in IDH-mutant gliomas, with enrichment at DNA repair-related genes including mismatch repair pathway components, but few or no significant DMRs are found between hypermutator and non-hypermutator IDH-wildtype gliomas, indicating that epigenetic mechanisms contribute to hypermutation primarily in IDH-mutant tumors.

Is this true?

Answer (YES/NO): NO